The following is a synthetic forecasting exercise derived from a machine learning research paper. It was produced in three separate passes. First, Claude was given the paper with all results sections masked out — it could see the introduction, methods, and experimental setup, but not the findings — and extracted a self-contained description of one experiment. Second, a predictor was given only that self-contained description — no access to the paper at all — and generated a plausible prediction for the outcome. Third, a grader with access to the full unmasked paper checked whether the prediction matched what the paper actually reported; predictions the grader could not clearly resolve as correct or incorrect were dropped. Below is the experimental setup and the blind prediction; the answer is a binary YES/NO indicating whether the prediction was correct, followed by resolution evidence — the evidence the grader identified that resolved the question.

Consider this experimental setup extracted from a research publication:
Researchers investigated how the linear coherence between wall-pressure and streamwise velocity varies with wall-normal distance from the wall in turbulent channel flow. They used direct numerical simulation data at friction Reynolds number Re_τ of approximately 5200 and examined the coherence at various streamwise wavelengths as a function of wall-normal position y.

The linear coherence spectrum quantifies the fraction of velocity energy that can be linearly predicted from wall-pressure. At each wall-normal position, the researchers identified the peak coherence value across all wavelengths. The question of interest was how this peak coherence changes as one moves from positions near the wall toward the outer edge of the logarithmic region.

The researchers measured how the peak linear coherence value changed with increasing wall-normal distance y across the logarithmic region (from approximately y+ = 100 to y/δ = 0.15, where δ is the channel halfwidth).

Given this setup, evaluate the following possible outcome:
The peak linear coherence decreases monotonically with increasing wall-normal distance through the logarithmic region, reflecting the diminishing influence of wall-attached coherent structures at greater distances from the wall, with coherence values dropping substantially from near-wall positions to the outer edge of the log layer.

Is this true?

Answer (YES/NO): NO